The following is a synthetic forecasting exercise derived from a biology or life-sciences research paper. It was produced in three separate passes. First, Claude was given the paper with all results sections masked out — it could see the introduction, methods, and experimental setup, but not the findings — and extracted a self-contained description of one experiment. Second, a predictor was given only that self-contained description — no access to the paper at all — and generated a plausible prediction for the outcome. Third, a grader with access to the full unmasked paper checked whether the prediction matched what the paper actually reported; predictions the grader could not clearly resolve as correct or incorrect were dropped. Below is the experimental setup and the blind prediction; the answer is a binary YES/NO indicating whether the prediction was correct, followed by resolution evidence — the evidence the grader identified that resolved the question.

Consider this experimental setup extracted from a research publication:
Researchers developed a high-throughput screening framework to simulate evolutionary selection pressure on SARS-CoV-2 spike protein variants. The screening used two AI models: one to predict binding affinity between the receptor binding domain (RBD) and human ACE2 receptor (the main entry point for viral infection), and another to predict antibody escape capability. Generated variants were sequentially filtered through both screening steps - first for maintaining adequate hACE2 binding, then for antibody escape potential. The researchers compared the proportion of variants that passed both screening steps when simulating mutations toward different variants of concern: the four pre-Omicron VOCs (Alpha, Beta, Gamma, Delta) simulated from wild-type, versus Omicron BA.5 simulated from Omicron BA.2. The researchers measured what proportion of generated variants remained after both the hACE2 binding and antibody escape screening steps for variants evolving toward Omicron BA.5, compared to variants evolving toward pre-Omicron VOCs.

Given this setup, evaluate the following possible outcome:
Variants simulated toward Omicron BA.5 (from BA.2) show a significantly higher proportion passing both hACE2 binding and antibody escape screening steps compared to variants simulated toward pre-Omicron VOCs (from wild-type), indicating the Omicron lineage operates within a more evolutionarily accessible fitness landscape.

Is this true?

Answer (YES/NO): YES